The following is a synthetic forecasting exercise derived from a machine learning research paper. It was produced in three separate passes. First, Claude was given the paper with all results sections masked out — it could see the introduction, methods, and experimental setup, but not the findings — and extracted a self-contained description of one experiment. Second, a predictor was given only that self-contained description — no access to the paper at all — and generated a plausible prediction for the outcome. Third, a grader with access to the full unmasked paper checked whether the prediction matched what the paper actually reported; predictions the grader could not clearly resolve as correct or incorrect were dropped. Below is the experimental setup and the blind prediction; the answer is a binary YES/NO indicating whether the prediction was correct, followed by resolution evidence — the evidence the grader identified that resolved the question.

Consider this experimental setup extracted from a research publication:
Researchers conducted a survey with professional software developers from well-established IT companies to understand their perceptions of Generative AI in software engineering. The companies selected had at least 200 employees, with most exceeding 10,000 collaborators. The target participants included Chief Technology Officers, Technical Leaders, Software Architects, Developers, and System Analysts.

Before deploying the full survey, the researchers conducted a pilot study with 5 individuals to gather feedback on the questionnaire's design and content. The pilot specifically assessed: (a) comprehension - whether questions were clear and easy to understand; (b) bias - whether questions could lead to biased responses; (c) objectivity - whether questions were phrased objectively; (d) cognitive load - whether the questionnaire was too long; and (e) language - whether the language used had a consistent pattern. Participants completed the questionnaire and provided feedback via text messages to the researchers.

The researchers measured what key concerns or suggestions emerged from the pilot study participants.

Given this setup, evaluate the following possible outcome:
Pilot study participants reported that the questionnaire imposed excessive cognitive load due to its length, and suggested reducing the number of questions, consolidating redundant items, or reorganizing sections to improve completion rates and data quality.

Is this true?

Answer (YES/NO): NO